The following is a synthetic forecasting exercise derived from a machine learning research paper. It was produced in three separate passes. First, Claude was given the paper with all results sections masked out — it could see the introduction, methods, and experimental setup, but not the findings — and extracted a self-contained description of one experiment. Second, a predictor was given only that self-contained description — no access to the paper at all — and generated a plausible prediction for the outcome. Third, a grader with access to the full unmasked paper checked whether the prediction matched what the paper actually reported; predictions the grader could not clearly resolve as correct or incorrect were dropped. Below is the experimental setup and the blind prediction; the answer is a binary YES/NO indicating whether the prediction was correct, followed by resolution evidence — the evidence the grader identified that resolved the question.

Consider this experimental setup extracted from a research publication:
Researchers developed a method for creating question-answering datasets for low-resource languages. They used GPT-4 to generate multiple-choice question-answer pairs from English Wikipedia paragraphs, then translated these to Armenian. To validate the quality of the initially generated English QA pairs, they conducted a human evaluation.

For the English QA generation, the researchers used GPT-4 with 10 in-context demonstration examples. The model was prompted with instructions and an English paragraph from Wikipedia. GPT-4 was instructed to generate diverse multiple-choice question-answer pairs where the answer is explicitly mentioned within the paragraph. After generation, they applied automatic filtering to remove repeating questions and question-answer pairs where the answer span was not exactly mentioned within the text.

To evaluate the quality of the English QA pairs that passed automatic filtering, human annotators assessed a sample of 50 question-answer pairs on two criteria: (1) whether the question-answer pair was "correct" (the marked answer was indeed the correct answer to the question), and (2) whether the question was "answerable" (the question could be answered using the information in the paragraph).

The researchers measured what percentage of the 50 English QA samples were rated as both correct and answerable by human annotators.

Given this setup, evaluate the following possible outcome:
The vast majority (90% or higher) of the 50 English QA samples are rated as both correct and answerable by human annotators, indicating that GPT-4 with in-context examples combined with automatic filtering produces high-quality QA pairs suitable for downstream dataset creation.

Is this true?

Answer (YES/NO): YES